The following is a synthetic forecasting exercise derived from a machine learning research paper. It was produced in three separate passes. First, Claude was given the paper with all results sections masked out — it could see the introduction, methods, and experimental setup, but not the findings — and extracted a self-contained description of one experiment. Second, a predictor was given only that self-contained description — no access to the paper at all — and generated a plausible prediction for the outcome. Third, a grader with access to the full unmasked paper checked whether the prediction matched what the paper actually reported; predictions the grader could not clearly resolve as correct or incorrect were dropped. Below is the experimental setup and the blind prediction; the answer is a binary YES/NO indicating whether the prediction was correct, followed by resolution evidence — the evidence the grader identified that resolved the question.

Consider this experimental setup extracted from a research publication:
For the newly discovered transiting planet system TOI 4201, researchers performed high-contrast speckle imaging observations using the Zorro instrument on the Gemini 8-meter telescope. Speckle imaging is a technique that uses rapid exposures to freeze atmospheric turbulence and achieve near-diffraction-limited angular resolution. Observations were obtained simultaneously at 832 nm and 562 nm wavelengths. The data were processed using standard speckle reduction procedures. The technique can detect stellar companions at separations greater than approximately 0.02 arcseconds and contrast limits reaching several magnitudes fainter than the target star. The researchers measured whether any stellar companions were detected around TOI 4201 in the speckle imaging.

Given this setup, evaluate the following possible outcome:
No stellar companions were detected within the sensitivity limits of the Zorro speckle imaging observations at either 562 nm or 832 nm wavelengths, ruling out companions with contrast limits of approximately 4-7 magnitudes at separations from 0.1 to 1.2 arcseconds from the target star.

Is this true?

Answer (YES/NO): NO